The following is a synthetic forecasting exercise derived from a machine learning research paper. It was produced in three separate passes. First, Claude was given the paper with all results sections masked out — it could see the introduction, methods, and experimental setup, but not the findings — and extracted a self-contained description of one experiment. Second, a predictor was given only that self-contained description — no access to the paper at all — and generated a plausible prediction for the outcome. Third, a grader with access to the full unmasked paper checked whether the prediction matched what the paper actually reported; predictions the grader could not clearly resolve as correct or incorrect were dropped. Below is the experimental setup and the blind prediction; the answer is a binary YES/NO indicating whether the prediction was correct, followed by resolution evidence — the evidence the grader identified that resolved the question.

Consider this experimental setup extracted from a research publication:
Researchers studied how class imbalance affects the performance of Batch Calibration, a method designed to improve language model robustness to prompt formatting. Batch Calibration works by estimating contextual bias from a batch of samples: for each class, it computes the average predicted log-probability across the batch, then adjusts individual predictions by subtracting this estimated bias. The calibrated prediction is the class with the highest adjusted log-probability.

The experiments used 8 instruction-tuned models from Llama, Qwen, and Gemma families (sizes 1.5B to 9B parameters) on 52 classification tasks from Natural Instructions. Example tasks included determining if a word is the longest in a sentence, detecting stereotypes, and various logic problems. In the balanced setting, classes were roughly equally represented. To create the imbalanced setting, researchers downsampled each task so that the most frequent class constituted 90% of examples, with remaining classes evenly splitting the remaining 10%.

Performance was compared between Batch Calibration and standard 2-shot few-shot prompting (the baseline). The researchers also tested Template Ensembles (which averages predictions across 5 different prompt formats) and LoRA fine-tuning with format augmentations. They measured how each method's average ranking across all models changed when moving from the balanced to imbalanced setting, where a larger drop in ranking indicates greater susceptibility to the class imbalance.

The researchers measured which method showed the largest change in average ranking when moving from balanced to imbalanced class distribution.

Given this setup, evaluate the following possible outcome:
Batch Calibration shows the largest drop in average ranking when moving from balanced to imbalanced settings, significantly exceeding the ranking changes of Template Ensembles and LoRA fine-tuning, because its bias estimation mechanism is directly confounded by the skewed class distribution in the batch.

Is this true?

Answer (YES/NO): YES